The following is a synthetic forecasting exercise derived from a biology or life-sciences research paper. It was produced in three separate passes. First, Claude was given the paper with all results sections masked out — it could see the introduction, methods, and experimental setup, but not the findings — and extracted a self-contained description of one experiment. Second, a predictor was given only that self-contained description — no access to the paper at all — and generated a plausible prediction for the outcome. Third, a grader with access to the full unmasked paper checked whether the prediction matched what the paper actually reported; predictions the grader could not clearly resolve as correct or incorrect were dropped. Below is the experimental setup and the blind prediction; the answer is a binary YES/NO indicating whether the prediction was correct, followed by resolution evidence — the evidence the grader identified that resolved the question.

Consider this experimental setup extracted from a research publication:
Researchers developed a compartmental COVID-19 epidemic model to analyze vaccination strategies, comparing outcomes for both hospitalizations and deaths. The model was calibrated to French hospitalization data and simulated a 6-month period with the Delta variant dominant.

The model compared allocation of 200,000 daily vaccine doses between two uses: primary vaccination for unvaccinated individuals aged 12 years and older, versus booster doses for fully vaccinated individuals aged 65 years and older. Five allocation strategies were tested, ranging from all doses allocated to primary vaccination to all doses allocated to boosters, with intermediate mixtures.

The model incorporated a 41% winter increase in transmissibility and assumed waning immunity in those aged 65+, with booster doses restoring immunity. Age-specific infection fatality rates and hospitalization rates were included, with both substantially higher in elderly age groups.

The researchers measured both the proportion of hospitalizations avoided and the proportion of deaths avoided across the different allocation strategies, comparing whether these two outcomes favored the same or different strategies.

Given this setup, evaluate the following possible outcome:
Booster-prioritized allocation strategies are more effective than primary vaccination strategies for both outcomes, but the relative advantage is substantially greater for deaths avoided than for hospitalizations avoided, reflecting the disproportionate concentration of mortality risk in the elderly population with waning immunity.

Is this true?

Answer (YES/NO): NO